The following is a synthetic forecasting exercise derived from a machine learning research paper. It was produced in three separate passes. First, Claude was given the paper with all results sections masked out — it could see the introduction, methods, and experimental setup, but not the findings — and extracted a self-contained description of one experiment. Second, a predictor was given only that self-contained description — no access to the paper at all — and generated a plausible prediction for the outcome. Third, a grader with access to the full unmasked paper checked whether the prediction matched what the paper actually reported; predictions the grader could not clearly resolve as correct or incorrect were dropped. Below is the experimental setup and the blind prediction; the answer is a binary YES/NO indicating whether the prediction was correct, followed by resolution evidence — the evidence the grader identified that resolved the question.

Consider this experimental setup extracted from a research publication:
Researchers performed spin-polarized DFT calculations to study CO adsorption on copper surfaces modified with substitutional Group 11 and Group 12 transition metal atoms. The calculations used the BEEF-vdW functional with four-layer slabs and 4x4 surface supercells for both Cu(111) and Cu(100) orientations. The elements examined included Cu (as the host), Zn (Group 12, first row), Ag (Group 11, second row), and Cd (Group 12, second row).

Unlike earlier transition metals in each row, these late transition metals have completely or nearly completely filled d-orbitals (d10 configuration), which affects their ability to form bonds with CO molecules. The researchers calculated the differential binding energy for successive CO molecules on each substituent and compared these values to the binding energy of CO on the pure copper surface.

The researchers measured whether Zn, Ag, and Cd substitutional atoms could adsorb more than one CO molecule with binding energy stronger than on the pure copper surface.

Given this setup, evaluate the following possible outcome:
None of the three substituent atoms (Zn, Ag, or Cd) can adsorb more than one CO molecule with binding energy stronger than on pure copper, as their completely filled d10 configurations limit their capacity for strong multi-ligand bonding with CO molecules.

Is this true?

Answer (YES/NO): YES